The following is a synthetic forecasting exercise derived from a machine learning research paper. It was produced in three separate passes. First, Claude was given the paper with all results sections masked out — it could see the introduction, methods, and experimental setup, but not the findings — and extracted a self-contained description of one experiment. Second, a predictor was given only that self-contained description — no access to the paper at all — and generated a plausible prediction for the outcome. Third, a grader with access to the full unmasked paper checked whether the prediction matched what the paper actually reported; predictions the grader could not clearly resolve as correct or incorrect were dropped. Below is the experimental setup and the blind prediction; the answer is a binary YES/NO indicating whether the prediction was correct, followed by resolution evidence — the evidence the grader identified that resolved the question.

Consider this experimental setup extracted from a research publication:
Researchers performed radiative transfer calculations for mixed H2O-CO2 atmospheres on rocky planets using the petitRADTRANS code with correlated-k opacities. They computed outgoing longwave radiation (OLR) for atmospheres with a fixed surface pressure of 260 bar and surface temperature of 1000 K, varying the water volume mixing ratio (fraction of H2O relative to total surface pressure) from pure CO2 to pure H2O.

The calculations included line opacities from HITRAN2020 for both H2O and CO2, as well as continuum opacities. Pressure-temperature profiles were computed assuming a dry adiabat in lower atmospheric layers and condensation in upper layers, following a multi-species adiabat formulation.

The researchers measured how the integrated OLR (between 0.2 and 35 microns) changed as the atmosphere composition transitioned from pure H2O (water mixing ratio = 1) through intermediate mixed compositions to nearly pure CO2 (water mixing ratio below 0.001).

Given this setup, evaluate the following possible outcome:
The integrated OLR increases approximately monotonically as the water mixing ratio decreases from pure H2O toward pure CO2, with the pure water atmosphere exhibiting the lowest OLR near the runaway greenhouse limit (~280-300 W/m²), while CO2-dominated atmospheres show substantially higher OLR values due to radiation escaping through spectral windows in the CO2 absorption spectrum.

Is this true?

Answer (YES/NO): NO